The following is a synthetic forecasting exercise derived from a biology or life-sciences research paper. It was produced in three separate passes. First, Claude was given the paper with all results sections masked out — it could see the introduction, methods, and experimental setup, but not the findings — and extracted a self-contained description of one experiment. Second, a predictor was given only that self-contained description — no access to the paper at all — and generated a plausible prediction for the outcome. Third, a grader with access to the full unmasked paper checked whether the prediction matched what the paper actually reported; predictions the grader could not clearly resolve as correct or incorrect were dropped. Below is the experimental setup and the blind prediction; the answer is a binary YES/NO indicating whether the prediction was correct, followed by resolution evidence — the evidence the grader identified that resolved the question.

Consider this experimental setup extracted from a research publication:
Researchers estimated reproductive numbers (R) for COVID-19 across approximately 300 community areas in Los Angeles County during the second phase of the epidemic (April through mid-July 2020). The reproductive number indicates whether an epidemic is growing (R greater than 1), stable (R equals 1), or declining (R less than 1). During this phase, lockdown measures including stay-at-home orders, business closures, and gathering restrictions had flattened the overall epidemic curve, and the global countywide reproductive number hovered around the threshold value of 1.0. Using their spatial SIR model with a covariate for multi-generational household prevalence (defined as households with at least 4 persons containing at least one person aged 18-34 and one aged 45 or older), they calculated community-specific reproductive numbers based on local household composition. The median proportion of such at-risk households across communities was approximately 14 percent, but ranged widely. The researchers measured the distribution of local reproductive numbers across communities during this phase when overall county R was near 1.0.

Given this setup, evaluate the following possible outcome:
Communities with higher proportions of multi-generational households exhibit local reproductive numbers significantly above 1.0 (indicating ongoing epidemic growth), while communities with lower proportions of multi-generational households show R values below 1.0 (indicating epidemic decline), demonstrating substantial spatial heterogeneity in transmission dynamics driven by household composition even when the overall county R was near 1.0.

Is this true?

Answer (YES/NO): YES